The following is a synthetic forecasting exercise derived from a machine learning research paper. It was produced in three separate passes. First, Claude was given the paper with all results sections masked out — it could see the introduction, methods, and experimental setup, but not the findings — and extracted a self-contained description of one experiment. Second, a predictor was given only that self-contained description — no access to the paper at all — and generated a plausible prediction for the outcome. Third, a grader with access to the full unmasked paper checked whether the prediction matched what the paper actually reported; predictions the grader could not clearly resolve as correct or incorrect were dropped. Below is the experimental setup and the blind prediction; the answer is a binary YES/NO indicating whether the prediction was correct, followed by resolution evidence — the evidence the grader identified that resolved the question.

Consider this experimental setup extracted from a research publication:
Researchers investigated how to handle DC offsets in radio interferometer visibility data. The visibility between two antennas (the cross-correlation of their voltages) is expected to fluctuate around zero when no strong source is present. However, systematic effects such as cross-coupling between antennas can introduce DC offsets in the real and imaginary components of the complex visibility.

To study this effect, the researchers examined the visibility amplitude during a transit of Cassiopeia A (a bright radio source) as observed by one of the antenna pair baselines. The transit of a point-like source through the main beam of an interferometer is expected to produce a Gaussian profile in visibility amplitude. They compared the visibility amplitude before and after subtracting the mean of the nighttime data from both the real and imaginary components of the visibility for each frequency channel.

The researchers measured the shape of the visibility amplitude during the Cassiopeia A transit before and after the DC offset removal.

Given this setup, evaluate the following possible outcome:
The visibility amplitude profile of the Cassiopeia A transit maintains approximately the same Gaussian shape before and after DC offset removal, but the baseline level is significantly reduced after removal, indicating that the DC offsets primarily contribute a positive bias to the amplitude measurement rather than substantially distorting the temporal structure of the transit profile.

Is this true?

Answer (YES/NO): NO